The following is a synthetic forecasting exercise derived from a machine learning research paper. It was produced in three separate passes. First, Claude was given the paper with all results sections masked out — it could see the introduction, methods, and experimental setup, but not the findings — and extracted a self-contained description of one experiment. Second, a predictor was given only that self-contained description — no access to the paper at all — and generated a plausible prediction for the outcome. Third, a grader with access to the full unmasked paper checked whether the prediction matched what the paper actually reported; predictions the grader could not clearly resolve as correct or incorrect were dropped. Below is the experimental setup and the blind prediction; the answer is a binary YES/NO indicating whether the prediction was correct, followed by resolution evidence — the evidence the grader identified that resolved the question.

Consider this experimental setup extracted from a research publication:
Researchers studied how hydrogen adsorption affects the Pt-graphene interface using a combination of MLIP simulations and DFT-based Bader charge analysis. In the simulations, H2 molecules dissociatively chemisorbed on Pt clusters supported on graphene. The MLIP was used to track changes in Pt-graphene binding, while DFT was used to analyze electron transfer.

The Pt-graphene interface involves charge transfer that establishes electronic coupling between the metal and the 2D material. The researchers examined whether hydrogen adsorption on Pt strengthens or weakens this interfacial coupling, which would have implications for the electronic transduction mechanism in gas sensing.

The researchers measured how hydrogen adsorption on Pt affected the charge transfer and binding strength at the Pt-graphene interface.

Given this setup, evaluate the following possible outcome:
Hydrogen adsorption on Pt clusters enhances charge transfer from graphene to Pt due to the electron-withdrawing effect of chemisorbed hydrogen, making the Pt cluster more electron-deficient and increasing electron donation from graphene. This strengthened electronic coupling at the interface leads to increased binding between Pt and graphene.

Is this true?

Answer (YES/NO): NO